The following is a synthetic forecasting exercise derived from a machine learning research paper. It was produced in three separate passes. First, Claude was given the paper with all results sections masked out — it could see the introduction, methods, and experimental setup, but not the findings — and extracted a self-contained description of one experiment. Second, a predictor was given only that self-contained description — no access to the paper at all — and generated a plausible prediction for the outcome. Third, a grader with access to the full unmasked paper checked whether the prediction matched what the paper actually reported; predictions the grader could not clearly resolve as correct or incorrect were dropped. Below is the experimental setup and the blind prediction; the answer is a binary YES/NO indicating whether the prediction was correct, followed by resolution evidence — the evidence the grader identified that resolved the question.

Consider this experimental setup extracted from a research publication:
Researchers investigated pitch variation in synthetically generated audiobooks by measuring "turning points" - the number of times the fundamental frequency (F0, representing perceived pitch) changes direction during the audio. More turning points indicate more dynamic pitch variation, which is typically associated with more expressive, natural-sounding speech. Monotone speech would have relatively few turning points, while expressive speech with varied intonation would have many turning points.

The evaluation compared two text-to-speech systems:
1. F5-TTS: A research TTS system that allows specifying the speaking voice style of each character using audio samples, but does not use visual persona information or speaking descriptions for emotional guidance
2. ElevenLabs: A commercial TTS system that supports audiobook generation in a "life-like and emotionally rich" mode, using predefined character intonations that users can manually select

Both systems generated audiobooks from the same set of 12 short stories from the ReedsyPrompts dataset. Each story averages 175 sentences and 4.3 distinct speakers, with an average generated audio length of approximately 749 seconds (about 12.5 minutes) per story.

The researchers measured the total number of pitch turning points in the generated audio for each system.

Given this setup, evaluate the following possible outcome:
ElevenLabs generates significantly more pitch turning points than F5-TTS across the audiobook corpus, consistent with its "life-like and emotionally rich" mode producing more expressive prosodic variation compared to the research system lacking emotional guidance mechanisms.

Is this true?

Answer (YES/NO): YES